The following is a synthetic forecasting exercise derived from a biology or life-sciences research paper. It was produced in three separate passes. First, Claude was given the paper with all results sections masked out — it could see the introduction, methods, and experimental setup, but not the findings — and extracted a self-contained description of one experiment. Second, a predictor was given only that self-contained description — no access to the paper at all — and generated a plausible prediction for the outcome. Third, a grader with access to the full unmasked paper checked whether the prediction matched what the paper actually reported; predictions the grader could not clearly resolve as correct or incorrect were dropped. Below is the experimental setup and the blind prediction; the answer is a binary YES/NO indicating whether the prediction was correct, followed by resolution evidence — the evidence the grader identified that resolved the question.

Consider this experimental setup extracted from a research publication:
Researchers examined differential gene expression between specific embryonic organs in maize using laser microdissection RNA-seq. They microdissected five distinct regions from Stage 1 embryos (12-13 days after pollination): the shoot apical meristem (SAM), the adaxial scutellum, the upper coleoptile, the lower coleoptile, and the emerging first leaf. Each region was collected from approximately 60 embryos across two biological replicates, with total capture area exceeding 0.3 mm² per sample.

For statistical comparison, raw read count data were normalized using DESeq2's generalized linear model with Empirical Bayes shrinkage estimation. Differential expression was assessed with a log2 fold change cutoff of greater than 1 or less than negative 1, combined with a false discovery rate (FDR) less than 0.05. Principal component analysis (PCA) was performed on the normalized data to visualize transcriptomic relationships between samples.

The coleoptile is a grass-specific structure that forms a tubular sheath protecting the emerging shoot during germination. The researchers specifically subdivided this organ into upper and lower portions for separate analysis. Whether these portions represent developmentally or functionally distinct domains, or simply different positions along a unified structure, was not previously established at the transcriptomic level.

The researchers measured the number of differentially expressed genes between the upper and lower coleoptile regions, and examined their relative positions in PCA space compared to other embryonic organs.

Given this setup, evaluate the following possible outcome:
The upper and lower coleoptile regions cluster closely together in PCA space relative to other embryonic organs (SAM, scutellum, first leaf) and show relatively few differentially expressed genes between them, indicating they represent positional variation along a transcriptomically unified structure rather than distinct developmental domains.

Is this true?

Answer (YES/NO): NO